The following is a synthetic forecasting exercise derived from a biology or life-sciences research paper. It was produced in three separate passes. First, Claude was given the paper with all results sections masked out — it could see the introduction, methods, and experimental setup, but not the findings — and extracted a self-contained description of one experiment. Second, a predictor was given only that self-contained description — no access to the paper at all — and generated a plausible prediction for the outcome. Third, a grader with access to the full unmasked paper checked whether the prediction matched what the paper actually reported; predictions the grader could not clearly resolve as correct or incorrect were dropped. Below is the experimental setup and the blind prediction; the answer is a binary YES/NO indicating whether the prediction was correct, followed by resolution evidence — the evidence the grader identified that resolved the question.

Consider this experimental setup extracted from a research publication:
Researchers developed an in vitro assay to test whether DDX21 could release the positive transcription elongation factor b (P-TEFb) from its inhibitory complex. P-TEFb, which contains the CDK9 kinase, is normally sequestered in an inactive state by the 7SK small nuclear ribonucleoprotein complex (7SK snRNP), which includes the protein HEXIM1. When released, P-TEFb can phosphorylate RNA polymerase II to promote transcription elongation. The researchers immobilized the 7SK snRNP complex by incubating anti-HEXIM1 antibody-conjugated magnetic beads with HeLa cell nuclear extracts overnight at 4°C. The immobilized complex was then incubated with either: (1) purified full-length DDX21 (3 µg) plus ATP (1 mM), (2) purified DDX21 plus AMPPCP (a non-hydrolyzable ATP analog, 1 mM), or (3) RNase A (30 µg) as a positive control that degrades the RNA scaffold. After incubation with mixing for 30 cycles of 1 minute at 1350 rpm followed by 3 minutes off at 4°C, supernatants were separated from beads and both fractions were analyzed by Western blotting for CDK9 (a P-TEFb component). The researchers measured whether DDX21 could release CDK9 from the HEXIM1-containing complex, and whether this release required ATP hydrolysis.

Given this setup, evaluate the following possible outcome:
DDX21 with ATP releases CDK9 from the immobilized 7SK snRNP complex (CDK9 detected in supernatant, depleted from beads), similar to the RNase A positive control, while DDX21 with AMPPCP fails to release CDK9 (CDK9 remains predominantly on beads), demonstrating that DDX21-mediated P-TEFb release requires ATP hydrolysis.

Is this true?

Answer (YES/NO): NO